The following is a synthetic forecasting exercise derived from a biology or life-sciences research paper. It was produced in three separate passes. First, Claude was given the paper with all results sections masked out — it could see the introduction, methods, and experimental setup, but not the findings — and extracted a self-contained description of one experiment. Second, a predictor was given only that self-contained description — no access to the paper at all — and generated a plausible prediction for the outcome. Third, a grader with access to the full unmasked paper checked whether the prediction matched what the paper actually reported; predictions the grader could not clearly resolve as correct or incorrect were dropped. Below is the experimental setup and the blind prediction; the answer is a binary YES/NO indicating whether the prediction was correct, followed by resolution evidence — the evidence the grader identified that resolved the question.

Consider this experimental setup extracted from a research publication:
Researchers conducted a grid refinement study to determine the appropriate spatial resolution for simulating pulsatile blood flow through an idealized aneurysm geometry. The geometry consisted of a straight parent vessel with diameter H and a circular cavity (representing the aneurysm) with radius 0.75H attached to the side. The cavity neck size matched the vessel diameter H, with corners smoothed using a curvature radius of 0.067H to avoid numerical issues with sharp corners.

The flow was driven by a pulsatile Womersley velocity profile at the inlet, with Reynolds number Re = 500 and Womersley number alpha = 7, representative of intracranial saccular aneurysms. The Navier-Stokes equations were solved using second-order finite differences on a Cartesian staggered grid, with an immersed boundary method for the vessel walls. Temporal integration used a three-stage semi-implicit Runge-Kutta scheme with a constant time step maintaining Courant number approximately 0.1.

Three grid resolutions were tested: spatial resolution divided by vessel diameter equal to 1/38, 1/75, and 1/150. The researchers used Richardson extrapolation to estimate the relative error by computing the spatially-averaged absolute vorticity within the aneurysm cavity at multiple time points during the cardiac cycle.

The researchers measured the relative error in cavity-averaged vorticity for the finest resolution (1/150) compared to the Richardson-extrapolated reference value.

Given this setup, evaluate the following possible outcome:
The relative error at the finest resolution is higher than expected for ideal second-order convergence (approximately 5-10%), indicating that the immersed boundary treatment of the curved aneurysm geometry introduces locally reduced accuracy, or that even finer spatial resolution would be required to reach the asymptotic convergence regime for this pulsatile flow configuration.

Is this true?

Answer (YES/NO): NO